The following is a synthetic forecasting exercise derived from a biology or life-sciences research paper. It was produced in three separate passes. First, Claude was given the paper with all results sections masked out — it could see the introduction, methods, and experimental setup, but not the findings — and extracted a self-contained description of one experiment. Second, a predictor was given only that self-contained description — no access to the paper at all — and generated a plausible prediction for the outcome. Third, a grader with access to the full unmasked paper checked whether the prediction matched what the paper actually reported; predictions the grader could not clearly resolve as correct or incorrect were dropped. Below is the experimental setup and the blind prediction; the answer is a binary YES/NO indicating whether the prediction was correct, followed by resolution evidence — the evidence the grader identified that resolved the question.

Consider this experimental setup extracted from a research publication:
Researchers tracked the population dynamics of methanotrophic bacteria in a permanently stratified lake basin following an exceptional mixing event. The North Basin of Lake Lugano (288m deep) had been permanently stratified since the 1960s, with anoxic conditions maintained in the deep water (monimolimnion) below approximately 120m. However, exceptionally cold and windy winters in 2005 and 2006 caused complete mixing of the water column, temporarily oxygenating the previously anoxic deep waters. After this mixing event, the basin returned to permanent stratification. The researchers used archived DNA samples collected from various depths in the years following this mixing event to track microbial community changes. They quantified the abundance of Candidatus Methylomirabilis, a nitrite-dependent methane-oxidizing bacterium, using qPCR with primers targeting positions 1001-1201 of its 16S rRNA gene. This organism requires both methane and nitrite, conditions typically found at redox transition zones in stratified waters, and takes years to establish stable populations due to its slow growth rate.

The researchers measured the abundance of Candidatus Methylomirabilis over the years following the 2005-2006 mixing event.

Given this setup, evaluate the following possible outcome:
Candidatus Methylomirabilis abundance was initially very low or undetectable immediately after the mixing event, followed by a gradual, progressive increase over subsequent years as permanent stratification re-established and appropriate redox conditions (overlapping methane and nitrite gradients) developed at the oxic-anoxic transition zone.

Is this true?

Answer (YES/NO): YES